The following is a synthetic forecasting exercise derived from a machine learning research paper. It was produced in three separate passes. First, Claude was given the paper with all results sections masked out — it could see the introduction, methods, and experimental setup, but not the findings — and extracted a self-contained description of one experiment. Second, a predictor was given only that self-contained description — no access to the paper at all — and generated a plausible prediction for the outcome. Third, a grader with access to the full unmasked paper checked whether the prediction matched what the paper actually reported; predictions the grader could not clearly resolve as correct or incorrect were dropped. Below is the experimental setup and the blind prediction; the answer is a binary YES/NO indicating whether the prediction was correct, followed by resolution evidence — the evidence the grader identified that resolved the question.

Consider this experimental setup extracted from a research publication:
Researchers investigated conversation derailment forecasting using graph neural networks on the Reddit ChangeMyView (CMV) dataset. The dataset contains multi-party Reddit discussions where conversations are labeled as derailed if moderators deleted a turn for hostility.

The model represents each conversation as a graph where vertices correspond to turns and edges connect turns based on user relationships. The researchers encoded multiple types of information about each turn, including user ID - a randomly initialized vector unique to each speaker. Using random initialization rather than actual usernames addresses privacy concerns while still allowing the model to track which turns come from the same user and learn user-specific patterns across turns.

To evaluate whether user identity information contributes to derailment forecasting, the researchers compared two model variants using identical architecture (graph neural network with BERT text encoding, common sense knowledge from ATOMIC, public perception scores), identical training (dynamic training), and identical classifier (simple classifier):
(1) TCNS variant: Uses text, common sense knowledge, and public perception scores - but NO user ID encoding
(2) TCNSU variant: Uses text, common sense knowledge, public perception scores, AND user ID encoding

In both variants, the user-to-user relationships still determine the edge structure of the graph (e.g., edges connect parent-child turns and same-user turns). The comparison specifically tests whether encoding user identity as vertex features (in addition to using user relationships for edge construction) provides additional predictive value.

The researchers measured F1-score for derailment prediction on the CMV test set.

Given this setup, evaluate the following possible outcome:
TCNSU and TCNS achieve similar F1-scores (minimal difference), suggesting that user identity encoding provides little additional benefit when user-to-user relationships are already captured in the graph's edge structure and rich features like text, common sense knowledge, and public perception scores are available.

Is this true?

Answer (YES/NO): YES